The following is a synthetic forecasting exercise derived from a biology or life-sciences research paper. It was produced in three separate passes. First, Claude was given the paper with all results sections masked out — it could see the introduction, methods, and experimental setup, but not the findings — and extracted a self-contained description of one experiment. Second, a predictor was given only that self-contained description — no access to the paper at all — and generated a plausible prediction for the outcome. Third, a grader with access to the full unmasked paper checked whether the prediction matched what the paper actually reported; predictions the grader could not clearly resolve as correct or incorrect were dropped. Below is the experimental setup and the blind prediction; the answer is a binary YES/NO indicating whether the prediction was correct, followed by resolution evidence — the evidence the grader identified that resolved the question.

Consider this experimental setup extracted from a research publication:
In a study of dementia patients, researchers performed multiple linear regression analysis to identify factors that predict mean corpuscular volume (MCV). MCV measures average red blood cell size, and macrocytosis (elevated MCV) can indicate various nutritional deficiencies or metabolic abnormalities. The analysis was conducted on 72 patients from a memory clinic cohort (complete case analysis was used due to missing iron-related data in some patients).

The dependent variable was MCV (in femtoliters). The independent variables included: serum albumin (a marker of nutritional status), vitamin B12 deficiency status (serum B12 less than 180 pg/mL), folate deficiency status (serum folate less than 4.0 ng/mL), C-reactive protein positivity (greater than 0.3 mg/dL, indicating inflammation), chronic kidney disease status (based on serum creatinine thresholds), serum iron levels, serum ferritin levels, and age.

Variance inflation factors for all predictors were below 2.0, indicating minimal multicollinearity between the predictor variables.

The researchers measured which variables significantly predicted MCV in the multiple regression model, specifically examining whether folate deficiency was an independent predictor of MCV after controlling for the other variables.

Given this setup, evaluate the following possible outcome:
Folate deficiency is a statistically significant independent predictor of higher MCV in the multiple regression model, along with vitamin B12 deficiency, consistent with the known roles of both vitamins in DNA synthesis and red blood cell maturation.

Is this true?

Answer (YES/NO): NO